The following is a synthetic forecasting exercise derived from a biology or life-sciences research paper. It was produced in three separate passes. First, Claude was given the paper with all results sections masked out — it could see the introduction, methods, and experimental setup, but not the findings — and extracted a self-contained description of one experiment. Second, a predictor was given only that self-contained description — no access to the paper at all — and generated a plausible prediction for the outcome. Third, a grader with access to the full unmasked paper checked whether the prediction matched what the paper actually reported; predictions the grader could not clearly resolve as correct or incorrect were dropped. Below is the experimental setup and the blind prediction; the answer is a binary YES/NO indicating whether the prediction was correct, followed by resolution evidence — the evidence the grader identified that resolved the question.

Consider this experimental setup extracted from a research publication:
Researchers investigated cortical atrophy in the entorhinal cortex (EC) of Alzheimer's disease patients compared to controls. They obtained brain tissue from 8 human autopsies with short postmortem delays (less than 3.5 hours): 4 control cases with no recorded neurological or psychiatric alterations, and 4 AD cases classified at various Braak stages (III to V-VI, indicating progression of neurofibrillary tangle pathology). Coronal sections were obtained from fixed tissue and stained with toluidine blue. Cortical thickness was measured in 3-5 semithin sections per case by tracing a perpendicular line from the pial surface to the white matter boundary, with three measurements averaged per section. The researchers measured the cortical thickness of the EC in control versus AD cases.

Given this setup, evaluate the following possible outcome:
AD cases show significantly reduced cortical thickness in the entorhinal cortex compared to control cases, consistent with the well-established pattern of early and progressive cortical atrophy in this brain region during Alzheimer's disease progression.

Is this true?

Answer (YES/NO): NO